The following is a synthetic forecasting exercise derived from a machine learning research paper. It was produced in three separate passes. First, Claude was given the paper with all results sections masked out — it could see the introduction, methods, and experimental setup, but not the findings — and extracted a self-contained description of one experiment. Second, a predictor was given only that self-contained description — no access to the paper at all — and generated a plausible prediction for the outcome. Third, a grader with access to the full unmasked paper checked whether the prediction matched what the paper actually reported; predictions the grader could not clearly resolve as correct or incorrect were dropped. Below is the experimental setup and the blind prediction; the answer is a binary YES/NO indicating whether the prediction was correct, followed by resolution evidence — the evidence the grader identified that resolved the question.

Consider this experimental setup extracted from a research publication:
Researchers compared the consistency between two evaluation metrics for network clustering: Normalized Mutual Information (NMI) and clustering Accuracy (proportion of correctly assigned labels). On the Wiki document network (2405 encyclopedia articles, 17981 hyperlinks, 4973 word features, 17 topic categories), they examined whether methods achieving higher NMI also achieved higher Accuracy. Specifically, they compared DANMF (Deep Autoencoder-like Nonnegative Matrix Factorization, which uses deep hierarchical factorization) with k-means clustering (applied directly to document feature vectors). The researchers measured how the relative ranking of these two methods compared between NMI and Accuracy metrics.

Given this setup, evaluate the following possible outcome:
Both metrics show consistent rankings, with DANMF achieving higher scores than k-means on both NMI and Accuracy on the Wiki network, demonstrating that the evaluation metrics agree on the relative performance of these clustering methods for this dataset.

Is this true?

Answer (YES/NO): NO